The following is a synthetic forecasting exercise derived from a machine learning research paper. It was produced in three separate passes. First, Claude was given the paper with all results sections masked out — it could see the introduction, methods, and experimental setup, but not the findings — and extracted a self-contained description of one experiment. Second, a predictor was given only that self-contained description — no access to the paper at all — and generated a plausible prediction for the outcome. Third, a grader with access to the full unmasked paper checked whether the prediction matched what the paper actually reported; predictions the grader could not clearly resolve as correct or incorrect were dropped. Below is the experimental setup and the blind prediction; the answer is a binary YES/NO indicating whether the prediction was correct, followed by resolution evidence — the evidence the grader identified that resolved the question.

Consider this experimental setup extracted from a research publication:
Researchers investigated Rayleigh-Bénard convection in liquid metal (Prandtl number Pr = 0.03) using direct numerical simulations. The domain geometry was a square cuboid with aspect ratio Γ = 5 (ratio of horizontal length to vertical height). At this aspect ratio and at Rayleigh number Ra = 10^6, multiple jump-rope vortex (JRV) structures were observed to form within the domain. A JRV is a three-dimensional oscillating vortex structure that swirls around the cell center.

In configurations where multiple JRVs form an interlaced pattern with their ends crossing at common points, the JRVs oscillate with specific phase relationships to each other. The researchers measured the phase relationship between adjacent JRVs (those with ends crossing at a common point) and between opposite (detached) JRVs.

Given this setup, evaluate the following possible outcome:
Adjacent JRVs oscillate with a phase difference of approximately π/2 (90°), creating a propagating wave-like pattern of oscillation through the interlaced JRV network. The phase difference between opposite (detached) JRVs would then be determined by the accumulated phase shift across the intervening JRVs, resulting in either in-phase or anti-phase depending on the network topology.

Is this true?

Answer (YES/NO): NO